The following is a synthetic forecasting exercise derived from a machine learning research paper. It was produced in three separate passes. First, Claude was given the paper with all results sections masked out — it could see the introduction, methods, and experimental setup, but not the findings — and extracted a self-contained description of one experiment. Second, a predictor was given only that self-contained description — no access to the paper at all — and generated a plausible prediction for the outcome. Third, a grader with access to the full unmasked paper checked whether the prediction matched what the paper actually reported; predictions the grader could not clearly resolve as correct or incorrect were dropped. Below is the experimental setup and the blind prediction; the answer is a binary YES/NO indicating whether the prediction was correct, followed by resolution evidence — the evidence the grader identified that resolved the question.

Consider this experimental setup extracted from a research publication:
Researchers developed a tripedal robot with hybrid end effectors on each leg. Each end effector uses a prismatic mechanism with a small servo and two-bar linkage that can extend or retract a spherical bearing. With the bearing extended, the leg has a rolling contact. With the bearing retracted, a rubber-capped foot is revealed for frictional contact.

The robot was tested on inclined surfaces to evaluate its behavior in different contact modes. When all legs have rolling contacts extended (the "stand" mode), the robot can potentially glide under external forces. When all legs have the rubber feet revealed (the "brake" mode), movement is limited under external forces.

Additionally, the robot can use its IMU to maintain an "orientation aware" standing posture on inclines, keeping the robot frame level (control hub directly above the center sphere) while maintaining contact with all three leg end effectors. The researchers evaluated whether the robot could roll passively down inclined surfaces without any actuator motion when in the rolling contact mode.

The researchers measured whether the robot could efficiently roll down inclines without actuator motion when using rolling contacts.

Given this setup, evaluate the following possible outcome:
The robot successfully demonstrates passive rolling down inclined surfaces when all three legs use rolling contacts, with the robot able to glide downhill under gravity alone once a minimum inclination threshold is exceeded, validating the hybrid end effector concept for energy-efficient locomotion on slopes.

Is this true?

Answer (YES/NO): NO